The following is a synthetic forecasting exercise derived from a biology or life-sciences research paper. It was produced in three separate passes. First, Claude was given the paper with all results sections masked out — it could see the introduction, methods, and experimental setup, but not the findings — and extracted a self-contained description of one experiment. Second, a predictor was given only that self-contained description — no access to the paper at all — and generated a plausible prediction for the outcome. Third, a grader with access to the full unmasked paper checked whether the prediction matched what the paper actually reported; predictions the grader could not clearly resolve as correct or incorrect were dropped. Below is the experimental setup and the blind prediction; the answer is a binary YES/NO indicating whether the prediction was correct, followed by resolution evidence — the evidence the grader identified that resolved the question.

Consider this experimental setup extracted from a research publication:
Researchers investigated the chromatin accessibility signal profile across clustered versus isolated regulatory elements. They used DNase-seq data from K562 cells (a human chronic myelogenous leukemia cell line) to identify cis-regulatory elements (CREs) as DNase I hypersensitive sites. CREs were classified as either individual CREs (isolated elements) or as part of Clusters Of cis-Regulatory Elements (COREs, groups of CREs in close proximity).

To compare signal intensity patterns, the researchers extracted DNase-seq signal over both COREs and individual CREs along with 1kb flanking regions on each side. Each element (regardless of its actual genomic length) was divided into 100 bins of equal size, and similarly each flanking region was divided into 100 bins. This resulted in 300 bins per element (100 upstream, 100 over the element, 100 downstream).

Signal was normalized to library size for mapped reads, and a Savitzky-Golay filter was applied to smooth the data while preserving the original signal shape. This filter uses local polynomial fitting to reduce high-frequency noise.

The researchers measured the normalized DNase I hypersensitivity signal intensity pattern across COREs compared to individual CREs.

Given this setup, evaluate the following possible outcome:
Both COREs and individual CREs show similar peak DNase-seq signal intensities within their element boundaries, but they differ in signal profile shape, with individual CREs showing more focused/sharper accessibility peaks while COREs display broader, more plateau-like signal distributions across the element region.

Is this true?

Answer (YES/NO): NO